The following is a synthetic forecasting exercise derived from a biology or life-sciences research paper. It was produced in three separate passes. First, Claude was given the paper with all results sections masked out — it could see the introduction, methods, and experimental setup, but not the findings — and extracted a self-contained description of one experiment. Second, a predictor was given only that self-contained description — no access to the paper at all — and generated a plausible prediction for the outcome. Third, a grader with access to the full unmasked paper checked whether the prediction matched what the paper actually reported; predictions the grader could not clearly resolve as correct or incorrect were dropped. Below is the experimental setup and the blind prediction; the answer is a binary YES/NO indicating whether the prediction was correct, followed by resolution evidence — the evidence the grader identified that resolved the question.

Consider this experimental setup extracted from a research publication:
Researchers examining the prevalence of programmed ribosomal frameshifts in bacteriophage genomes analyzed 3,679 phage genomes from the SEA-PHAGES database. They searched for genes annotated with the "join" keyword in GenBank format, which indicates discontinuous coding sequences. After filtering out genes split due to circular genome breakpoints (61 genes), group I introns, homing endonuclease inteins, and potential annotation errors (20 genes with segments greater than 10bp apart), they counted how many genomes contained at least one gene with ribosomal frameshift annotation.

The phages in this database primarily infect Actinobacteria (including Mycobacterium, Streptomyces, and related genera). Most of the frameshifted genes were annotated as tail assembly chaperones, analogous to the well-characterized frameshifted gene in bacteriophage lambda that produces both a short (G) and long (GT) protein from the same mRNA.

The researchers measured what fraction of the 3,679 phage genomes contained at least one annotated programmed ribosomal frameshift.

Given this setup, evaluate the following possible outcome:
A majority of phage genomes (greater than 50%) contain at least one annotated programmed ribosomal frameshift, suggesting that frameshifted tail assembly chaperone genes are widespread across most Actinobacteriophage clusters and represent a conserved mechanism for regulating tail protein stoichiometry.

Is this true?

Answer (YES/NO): YES